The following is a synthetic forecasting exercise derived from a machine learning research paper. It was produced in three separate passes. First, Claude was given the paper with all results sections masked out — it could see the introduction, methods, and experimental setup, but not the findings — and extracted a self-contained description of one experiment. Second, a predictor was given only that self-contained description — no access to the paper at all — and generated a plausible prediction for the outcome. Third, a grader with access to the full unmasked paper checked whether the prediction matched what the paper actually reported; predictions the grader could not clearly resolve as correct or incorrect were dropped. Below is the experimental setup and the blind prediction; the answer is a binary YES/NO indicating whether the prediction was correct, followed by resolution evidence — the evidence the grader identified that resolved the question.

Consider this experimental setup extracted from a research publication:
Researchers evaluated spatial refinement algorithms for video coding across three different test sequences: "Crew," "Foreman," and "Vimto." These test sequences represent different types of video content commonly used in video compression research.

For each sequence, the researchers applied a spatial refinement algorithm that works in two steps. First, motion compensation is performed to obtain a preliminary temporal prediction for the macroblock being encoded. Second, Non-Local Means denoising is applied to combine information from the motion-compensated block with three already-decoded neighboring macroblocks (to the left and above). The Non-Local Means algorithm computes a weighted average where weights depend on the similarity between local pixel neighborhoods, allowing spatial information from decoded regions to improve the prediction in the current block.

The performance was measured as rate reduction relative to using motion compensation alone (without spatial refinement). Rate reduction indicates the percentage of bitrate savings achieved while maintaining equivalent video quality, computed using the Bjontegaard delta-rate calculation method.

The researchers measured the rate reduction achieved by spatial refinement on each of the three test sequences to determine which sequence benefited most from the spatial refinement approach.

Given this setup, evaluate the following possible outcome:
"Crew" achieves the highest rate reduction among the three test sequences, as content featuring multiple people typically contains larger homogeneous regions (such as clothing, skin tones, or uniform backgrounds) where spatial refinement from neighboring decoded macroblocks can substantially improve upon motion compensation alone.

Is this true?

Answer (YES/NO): NO